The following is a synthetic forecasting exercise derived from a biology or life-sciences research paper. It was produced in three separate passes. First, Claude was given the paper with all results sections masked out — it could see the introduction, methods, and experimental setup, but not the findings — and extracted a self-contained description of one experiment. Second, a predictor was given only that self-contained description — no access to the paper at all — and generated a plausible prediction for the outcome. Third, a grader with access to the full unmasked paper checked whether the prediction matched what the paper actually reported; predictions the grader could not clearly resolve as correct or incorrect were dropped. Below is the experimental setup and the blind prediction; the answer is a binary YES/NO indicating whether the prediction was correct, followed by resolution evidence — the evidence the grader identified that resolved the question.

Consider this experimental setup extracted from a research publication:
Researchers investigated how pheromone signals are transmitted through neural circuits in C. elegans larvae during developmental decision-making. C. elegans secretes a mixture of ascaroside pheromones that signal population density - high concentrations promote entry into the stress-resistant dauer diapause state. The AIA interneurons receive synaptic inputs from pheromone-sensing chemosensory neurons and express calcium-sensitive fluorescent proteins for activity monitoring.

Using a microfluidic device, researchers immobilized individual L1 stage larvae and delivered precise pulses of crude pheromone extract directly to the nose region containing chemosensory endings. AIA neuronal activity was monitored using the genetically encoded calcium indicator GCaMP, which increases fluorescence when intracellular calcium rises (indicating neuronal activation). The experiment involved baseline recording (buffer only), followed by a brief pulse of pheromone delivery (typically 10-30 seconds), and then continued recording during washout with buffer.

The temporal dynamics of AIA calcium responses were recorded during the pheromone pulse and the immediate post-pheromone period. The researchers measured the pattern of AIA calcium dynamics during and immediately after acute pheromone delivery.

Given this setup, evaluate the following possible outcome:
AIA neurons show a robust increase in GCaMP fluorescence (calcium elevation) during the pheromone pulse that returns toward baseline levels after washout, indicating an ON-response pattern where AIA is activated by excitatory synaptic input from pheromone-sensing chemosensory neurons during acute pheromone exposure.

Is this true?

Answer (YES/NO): NO